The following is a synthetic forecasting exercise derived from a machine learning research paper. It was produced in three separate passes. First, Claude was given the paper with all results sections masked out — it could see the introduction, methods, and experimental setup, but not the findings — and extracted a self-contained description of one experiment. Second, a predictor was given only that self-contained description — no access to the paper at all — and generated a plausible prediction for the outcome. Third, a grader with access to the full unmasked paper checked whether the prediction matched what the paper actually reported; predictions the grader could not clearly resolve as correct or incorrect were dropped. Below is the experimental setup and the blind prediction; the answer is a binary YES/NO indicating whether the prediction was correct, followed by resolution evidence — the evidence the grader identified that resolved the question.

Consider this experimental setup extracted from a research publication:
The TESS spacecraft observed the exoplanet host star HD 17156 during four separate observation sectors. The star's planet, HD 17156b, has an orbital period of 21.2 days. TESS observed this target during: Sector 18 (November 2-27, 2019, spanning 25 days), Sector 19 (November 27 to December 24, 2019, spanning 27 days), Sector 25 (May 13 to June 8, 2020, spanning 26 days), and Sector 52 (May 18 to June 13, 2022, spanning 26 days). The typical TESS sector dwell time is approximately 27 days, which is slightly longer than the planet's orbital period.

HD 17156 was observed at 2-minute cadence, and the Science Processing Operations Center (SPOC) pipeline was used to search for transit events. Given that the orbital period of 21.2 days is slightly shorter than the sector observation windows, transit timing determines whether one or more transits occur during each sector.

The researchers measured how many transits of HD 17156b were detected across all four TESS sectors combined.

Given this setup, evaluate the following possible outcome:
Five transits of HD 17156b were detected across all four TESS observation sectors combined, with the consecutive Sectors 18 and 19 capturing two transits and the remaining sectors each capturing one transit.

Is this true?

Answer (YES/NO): NO